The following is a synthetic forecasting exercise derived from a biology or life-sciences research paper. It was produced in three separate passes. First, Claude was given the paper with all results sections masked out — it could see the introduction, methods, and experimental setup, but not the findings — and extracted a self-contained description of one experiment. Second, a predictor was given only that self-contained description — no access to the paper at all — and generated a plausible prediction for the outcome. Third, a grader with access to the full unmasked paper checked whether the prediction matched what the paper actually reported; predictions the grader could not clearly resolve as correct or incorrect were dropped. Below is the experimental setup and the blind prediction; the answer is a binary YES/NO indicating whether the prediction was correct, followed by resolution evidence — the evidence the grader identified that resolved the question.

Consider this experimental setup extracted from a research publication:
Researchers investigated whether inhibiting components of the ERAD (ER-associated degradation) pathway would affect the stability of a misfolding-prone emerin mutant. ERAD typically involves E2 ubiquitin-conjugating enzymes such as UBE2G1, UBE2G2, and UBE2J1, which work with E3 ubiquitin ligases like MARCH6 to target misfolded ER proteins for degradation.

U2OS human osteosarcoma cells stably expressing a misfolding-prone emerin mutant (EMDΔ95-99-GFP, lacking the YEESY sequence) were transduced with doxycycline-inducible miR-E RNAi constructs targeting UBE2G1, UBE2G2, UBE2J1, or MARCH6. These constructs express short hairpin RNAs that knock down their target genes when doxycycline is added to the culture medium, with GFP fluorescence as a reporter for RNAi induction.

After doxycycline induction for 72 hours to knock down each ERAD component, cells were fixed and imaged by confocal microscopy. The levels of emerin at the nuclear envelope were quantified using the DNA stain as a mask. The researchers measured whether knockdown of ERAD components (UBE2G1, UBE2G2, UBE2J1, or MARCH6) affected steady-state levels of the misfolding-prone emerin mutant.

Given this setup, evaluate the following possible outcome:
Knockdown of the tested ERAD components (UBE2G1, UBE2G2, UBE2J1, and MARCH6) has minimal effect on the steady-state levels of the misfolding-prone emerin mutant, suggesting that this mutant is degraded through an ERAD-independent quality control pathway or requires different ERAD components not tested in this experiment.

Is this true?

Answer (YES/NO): NO